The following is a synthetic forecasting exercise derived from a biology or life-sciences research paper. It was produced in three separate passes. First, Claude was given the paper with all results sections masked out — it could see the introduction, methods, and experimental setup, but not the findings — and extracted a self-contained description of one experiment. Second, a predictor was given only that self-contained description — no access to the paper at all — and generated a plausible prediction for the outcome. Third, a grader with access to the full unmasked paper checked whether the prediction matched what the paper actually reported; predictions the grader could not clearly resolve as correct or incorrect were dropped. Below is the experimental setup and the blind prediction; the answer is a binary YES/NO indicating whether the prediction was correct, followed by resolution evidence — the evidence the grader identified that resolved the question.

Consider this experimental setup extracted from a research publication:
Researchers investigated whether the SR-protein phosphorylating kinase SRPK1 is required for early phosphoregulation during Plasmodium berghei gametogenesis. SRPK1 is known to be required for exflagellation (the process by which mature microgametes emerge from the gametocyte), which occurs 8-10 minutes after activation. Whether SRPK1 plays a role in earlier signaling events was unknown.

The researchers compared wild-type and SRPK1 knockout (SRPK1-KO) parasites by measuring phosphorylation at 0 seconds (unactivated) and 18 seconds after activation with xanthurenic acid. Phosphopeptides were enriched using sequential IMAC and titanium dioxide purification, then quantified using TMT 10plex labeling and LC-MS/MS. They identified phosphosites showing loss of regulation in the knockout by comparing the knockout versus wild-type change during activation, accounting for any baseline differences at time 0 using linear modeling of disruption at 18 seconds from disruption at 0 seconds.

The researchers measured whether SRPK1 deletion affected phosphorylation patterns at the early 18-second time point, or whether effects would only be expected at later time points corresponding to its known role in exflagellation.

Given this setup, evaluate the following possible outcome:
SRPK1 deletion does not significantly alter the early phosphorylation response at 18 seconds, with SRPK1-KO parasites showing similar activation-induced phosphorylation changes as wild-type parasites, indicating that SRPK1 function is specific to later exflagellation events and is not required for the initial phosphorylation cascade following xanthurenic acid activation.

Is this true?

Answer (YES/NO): NO